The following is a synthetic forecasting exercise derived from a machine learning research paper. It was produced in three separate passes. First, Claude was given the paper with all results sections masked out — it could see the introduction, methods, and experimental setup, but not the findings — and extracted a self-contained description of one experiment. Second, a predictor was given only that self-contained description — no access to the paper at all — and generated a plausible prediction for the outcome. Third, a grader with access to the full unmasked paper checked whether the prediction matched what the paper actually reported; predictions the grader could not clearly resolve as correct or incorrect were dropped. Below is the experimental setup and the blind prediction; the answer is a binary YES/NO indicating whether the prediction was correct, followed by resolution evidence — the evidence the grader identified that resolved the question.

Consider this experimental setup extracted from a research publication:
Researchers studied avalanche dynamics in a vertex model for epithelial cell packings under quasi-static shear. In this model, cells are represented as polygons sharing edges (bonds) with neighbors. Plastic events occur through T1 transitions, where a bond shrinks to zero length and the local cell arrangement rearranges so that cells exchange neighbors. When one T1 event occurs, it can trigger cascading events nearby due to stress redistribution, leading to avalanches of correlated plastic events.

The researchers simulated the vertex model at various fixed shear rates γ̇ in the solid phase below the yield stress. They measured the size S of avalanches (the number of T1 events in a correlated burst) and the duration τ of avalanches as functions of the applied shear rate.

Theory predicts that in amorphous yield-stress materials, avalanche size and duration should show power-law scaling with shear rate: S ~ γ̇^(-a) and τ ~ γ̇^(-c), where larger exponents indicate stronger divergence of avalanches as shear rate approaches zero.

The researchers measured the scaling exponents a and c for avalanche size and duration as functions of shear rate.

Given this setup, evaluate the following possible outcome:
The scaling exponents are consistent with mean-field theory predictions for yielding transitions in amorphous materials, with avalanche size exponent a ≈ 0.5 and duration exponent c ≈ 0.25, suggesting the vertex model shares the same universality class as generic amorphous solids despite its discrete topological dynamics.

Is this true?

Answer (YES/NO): NO